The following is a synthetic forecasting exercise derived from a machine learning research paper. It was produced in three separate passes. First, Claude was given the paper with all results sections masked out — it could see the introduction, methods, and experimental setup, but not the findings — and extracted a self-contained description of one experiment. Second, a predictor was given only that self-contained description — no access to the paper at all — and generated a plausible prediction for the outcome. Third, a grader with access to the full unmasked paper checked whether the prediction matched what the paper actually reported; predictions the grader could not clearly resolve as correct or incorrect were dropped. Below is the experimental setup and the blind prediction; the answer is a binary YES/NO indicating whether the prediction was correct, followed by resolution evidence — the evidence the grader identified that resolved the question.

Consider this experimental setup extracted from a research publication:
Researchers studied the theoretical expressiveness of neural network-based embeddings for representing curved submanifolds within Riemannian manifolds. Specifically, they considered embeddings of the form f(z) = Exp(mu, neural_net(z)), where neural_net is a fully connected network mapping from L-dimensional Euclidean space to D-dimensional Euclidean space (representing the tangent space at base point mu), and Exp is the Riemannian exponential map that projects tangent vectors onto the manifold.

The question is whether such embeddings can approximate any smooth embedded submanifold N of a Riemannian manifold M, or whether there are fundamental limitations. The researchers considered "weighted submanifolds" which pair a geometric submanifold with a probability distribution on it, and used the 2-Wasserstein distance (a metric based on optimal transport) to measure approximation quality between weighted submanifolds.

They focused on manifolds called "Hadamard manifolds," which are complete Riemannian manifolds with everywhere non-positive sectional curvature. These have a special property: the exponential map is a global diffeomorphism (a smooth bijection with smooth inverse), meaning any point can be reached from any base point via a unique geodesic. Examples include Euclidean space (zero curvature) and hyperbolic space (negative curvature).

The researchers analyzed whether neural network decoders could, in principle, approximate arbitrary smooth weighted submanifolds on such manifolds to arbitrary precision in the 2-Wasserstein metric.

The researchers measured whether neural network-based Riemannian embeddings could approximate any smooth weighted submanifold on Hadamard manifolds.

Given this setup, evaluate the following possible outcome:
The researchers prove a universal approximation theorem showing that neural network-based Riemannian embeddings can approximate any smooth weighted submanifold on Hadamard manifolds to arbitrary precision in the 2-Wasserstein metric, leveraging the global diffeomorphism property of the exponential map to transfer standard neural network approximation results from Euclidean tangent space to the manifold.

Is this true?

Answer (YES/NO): NO